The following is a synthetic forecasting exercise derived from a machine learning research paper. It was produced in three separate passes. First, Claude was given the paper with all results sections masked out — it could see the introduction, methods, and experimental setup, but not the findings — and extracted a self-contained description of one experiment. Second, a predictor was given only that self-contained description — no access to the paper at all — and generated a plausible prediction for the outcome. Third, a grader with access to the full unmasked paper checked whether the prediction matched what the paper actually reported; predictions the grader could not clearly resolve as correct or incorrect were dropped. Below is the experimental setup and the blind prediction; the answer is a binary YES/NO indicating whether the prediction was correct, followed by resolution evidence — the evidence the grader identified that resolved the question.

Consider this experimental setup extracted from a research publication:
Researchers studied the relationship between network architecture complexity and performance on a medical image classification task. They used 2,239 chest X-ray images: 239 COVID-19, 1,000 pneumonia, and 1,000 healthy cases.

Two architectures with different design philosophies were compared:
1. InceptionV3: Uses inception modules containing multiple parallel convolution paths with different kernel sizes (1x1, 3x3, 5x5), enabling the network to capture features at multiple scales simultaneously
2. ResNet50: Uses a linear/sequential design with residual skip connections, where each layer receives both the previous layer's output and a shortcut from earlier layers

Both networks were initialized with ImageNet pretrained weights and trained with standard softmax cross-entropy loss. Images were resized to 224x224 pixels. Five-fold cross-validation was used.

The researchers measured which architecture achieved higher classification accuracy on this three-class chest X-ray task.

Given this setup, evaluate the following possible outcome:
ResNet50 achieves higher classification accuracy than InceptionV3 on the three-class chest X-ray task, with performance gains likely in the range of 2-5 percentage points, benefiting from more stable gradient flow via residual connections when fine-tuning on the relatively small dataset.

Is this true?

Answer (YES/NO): NO